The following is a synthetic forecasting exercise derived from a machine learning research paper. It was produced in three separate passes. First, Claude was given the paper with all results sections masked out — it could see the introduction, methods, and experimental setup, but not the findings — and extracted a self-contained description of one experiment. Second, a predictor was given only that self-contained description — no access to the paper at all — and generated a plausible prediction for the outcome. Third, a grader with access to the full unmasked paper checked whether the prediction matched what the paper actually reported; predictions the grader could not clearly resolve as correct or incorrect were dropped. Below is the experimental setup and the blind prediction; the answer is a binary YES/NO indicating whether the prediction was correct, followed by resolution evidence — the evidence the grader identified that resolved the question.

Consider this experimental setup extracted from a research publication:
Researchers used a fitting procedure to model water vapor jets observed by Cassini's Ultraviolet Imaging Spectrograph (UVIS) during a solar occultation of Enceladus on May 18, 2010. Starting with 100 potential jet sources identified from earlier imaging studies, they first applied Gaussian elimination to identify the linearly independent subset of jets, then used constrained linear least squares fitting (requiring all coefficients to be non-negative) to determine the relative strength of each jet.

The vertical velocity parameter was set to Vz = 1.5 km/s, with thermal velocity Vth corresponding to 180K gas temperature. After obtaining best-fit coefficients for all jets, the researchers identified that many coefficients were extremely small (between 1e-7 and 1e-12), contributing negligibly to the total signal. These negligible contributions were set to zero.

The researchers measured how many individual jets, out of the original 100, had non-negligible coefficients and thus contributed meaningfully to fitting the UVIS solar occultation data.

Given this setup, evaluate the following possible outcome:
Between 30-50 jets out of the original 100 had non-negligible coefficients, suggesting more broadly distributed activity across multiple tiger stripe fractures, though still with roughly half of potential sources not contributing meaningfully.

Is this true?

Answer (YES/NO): YES